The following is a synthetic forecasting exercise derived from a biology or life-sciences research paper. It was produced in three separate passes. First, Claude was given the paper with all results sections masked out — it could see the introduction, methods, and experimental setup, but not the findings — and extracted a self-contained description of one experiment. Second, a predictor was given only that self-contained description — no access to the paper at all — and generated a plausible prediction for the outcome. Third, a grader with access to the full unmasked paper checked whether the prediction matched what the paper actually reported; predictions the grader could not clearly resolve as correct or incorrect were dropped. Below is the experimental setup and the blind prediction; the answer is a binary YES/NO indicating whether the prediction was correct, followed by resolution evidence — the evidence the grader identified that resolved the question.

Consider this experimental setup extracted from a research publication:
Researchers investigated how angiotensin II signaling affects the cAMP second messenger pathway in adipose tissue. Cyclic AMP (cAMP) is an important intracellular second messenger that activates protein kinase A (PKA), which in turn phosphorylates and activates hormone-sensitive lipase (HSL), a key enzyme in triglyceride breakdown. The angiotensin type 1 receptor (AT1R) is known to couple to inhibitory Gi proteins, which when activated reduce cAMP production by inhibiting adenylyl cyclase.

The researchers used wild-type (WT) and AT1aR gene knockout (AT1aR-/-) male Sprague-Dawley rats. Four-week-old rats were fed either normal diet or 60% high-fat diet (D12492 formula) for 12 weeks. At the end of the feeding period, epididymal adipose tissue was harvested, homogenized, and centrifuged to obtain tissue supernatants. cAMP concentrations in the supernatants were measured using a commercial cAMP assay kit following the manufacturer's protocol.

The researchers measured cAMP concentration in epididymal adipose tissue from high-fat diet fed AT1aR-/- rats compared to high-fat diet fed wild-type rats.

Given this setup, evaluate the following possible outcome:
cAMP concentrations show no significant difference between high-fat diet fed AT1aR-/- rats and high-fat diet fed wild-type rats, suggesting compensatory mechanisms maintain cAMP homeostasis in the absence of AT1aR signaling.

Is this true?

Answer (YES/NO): NO